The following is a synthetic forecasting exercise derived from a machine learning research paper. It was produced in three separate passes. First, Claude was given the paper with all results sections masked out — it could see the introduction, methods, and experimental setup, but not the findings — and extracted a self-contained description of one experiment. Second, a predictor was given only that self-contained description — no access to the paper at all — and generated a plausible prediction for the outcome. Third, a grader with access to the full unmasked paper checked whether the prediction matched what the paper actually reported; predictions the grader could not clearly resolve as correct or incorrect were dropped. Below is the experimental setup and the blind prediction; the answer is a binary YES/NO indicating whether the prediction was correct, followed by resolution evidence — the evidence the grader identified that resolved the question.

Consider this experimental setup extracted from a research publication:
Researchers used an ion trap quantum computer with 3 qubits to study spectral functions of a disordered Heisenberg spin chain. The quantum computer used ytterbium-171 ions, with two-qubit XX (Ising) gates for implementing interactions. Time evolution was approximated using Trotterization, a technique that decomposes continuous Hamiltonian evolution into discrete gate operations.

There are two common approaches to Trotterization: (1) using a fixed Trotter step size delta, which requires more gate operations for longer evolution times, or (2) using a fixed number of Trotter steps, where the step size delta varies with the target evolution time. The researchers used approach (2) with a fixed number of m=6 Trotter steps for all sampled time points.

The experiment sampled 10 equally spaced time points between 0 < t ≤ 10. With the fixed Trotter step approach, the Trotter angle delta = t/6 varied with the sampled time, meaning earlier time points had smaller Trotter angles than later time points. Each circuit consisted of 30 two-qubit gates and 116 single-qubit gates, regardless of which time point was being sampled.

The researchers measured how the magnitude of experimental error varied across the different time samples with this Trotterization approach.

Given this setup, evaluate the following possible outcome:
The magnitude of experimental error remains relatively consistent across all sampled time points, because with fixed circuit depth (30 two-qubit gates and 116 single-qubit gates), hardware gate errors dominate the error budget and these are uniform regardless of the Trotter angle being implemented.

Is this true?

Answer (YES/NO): YES